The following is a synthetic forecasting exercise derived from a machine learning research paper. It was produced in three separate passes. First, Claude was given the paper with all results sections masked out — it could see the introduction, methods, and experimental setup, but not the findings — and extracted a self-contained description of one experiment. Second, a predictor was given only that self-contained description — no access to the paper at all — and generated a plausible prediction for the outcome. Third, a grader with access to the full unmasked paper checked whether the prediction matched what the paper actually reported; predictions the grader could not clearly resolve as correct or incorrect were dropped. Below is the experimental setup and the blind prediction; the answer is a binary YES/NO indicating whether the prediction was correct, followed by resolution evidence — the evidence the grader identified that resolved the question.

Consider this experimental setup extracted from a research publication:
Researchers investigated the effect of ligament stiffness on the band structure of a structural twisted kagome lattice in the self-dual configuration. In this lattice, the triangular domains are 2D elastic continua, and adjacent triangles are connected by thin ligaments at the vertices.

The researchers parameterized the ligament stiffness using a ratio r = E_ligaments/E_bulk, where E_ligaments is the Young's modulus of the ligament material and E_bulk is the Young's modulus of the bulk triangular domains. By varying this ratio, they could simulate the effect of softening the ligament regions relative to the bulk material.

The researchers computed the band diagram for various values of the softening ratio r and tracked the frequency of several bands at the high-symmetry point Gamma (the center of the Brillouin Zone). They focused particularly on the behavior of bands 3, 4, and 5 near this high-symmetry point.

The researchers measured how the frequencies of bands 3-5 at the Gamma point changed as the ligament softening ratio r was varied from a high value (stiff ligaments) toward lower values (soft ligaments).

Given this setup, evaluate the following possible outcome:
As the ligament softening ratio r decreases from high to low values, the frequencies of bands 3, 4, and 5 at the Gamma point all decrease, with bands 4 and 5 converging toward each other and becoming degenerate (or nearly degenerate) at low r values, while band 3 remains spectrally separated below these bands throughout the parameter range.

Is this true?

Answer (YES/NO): NO